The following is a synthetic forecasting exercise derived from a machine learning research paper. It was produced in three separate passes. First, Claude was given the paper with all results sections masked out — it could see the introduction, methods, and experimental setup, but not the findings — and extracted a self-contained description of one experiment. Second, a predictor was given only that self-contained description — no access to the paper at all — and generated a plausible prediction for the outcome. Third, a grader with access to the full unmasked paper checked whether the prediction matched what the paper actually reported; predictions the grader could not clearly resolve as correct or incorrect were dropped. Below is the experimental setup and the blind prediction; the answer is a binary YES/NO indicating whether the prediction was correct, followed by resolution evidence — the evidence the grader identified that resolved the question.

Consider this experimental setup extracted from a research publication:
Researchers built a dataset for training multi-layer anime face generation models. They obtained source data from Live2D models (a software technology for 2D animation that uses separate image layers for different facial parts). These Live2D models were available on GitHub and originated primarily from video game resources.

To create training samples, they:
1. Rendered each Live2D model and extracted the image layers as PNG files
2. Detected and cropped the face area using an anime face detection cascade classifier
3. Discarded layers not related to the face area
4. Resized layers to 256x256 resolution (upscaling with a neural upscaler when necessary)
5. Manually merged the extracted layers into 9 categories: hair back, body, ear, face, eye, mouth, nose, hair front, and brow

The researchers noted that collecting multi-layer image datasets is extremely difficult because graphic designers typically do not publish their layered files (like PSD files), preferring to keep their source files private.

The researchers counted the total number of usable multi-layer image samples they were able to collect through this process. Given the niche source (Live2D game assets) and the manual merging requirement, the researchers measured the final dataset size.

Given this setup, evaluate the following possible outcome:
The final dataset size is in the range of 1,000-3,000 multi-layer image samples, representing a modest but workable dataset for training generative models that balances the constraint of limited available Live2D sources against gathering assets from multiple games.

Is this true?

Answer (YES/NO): YES